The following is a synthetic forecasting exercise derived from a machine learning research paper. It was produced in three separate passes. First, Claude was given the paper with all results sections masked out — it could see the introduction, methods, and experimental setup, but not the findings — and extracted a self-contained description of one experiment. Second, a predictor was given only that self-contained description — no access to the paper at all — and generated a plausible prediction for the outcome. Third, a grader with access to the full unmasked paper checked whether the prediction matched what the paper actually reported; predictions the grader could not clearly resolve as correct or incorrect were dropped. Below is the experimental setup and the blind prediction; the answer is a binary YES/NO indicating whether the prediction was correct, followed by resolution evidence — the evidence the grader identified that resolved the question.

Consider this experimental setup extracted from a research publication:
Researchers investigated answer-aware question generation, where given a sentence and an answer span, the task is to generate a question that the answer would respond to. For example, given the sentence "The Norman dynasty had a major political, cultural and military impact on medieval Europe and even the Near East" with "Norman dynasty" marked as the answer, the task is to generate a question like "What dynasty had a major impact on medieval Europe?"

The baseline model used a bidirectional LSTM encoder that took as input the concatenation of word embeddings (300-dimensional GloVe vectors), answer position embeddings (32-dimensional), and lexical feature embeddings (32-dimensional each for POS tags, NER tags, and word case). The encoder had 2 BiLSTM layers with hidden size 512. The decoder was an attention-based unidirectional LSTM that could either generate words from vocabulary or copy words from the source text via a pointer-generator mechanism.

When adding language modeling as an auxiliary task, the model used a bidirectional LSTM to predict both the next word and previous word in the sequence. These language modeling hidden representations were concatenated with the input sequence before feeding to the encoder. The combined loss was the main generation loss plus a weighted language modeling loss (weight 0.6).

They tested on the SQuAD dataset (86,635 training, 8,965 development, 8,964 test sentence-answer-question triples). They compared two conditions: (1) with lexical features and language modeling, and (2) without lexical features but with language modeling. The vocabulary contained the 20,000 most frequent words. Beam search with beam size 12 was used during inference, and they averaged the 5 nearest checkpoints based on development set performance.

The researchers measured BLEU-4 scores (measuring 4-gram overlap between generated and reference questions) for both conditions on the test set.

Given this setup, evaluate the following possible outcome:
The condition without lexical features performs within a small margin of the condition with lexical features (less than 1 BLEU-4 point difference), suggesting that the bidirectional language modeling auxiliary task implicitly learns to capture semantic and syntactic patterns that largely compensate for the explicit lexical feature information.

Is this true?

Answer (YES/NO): YES